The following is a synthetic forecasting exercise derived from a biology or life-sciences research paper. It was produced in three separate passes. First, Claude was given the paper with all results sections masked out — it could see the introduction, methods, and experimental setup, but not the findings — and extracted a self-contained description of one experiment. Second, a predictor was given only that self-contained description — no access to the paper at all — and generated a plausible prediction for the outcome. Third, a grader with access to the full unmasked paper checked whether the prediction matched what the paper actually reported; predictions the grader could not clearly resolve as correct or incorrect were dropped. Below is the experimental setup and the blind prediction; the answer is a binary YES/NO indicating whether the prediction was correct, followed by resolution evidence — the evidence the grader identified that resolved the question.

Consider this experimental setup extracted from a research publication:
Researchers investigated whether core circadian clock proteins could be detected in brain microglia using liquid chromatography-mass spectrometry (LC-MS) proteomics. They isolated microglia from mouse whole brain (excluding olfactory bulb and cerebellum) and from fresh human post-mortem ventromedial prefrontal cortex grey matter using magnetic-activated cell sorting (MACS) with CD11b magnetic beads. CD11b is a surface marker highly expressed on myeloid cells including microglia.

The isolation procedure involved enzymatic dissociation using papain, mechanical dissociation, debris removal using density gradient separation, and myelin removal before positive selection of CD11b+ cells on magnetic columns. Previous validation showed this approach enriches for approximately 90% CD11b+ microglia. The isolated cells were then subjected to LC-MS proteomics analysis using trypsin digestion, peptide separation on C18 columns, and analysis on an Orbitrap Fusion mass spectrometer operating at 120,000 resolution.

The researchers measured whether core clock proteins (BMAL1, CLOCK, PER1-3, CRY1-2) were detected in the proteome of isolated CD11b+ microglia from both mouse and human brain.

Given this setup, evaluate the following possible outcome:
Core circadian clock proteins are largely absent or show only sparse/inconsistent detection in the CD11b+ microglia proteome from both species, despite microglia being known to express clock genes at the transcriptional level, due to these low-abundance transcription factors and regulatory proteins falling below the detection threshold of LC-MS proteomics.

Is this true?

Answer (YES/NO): YES